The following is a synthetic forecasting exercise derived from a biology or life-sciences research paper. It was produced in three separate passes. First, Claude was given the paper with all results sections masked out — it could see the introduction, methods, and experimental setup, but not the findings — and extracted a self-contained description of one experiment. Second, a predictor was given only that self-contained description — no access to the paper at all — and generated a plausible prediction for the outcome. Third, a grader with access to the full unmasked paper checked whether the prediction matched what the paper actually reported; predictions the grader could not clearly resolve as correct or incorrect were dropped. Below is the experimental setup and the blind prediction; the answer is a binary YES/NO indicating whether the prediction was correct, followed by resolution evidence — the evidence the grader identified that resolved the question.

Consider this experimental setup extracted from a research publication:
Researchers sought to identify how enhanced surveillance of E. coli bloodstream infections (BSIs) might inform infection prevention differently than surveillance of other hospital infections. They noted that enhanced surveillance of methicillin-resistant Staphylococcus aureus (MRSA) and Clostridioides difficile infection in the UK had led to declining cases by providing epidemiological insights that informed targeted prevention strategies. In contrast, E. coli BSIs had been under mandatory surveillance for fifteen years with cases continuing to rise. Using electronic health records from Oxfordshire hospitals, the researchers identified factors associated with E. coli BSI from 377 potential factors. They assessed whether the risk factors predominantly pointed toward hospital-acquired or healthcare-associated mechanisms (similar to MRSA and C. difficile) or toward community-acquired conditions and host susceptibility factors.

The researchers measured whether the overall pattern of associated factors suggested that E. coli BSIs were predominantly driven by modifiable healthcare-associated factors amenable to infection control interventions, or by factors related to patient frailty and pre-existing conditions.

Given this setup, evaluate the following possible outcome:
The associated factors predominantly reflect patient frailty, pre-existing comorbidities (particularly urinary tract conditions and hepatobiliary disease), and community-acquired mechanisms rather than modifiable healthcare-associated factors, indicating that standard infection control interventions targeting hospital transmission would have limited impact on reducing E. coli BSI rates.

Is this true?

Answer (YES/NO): YES